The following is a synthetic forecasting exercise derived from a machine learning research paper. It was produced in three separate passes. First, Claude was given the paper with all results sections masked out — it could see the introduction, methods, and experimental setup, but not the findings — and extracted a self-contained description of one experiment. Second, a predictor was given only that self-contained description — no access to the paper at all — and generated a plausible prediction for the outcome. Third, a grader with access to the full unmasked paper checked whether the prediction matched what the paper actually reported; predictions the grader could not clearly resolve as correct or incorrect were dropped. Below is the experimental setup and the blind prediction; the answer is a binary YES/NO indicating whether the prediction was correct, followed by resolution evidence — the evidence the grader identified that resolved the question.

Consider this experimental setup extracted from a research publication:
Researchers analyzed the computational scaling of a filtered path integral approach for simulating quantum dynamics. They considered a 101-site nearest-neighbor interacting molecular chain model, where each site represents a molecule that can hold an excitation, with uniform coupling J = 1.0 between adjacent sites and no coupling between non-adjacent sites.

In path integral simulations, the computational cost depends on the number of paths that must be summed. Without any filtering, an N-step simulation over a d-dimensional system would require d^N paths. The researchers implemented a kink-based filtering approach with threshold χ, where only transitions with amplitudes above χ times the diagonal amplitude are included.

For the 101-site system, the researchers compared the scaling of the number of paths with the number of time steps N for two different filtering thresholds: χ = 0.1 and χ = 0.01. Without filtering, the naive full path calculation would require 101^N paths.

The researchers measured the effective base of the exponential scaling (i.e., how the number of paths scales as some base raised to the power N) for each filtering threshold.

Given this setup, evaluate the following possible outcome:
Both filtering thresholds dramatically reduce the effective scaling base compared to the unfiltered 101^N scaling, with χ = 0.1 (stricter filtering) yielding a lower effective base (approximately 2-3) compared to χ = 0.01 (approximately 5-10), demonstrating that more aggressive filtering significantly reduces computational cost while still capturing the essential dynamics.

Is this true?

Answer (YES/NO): YES